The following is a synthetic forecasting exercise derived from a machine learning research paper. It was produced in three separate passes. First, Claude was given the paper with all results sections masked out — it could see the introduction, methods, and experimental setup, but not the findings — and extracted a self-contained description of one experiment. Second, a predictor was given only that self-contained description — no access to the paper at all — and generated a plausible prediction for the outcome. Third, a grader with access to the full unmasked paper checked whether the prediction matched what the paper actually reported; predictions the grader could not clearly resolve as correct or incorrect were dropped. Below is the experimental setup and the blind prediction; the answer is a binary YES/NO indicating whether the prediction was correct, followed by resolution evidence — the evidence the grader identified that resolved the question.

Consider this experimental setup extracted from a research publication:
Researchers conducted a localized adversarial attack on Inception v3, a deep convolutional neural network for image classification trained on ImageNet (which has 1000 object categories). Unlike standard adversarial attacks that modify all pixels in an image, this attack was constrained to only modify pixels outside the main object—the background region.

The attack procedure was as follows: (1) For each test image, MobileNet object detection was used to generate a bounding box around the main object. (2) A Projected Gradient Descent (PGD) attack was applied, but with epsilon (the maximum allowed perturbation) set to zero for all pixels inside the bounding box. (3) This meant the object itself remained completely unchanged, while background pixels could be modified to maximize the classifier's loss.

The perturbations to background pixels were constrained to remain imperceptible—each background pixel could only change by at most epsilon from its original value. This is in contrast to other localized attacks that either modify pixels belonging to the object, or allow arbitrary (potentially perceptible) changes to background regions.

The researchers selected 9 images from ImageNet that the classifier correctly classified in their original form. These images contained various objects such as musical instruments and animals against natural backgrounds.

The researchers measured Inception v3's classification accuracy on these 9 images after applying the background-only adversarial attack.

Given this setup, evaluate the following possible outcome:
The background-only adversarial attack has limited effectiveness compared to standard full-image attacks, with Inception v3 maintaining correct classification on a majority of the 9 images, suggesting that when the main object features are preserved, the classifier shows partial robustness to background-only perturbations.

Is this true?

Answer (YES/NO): NO